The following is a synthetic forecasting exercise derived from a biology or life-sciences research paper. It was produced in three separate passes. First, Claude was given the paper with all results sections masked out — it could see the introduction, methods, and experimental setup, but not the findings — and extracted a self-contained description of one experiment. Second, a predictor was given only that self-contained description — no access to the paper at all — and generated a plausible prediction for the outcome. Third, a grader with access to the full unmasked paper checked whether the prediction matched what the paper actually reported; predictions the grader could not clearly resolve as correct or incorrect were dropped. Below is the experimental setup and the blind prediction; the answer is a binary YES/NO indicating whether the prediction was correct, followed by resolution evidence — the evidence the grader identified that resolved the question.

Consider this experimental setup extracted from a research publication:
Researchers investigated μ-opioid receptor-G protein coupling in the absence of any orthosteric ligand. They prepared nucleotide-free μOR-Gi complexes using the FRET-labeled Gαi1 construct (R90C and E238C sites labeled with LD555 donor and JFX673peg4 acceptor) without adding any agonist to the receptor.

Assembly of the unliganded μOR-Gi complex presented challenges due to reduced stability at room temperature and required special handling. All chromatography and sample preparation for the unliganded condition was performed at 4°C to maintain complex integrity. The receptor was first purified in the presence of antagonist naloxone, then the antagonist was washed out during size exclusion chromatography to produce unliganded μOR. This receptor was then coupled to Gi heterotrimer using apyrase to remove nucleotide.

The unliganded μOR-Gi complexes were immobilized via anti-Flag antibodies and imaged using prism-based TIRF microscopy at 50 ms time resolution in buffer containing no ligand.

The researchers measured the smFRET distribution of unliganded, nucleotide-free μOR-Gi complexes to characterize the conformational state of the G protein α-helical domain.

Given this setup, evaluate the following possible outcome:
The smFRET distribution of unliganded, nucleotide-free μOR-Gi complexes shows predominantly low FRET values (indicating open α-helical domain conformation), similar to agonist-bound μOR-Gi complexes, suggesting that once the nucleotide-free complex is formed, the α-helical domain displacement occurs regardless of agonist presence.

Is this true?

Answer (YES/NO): NO